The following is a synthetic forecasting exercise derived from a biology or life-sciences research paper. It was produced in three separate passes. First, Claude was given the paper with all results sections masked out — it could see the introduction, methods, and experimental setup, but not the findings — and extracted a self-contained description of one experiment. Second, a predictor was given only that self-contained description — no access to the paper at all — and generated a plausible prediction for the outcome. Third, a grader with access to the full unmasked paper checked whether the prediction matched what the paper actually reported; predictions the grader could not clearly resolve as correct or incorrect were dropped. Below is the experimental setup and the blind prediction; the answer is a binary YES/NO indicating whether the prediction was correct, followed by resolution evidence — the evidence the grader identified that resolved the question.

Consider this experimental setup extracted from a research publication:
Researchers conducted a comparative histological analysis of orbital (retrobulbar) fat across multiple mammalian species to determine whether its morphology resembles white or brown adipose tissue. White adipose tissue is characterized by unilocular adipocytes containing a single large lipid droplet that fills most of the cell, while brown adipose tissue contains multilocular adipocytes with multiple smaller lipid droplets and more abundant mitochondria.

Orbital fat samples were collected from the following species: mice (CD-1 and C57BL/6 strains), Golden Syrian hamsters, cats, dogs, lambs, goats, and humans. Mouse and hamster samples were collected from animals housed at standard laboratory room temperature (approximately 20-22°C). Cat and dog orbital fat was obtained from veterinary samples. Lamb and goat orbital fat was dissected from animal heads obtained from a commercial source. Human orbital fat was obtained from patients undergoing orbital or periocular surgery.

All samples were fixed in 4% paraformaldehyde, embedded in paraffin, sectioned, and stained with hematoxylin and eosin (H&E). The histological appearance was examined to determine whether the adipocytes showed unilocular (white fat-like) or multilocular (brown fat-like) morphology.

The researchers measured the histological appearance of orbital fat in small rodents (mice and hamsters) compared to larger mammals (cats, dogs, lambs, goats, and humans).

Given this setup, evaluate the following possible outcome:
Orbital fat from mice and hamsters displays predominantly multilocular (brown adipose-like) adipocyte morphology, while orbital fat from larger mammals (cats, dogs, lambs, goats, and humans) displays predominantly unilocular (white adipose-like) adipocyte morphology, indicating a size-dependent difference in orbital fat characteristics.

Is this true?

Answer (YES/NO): NO